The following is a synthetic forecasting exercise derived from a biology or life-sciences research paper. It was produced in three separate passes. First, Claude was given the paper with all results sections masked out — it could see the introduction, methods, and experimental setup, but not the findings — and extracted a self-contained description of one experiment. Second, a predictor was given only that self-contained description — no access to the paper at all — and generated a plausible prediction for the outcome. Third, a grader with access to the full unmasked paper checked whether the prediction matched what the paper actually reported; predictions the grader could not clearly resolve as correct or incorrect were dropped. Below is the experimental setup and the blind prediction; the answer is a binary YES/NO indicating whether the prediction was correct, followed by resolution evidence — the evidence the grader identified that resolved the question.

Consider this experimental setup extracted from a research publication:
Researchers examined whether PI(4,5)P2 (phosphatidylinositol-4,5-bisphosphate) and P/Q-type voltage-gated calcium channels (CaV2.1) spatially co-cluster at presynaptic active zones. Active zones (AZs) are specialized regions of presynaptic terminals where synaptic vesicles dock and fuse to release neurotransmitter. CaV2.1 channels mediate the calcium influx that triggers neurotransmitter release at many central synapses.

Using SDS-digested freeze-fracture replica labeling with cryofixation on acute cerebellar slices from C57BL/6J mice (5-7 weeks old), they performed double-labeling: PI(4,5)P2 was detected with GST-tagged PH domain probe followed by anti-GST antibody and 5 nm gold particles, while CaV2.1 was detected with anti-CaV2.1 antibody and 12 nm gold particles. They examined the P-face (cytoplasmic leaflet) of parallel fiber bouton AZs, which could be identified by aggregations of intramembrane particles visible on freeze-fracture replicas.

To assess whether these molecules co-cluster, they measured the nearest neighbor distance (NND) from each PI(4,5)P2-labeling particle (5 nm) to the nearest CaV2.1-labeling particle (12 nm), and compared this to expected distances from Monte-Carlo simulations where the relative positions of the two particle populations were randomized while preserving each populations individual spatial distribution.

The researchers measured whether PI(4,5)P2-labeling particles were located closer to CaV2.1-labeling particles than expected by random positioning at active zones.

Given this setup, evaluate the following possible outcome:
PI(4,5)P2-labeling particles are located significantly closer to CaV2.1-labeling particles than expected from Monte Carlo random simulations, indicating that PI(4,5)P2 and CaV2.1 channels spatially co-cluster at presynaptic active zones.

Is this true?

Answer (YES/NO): YES